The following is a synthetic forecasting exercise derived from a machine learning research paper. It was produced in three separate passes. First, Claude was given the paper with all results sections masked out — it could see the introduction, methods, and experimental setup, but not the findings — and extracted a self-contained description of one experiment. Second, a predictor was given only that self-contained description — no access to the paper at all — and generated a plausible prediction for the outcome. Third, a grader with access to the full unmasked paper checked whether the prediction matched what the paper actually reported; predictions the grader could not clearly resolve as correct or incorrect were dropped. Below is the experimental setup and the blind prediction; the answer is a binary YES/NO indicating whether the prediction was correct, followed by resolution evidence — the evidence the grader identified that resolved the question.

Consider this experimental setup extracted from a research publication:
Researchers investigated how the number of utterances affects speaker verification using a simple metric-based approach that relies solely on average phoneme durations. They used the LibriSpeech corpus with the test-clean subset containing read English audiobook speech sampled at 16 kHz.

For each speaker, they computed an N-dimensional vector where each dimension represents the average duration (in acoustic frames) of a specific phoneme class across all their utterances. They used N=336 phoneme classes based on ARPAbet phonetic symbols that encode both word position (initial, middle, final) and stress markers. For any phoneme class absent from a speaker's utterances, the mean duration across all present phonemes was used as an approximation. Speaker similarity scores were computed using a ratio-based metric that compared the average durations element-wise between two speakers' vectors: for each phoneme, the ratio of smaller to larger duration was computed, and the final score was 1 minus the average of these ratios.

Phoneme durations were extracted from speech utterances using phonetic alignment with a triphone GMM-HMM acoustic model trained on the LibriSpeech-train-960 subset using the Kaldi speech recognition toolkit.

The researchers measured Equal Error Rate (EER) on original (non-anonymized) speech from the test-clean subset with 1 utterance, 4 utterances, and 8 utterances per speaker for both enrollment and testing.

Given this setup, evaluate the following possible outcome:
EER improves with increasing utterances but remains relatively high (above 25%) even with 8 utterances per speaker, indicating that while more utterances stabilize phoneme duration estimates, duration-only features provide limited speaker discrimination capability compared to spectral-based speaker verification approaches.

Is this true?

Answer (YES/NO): YES